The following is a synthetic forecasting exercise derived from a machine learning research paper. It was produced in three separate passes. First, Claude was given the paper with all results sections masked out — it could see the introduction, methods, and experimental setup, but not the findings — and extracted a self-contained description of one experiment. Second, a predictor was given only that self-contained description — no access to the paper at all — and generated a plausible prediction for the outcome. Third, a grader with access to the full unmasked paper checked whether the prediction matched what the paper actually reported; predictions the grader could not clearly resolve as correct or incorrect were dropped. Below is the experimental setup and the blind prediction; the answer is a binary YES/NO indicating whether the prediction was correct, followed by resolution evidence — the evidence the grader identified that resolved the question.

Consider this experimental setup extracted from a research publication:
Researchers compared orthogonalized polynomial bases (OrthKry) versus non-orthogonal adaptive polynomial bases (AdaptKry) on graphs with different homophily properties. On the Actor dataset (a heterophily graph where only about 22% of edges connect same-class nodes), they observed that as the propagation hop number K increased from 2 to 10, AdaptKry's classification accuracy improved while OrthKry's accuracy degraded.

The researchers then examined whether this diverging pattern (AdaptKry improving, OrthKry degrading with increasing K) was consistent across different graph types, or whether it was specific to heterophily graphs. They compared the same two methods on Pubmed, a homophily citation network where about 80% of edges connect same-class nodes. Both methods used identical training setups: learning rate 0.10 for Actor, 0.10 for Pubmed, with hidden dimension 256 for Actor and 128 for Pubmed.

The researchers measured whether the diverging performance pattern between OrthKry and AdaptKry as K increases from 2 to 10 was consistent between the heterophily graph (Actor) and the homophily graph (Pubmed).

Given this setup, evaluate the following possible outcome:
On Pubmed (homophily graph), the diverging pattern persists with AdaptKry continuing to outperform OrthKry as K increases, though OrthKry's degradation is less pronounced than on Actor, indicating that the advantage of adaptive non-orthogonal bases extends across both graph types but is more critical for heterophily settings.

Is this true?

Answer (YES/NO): NO